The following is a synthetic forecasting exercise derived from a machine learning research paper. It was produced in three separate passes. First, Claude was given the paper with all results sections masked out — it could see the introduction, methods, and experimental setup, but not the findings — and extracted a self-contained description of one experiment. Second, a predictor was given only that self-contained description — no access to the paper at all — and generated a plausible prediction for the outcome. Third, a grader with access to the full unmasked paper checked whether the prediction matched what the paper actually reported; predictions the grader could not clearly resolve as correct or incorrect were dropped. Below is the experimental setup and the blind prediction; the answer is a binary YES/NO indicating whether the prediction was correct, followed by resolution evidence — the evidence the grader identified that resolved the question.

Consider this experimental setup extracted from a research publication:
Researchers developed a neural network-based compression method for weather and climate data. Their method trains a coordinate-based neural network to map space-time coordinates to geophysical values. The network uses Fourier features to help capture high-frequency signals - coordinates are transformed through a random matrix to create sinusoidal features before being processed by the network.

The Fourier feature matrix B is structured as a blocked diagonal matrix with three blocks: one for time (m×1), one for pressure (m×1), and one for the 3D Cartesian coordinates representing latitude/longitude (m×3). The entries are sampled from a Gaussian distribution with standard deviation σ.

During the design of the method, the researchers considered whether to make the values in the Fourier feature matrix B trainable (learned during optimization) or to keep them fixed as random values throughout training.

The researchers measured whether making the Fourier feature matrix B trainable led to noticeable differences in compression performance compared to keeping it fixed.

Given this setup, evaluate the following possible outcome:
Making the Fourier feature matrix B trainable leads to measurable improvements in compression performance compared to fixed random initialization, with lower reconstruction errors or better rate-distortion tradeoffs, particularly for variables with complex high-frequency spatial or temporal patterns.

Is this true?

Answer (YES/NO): NO